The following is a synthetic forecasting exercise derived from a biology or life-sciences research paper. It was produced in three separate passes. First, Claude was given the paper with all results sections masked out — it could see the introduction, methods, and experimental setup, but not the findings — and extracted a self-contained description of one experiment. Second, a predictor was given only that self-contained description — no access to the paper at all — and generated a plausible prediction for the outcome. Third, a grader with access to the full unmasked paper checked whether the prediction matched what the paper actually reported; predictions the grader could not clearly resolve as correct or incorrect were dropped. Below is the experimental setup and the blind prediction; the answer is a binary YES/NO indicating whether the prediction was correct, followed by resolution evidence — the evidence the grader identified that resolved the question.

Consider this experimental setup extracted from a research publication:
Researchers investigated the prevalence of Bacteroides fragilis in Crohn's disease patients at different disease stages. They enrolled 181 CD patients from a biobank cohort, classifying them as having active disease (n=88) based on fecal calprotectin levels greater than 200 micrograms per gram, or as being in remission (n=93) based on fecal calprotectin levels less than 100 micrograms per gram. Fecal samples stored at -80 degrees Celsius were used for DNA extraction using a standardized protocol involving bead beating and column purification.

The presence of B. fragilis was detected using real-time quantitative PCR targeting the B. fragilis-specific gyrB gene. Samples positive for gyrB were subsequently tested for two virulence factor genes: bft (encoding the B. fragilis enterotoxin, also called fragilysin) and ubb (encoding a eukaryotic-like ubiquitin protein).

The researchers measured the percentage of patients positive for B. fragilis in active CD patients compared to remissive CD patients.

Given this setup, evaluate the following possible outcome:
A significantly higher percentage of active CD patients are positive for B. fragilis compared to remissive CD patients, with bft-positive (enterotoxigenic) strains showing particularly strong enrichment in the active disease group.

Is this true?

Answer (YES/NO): NO